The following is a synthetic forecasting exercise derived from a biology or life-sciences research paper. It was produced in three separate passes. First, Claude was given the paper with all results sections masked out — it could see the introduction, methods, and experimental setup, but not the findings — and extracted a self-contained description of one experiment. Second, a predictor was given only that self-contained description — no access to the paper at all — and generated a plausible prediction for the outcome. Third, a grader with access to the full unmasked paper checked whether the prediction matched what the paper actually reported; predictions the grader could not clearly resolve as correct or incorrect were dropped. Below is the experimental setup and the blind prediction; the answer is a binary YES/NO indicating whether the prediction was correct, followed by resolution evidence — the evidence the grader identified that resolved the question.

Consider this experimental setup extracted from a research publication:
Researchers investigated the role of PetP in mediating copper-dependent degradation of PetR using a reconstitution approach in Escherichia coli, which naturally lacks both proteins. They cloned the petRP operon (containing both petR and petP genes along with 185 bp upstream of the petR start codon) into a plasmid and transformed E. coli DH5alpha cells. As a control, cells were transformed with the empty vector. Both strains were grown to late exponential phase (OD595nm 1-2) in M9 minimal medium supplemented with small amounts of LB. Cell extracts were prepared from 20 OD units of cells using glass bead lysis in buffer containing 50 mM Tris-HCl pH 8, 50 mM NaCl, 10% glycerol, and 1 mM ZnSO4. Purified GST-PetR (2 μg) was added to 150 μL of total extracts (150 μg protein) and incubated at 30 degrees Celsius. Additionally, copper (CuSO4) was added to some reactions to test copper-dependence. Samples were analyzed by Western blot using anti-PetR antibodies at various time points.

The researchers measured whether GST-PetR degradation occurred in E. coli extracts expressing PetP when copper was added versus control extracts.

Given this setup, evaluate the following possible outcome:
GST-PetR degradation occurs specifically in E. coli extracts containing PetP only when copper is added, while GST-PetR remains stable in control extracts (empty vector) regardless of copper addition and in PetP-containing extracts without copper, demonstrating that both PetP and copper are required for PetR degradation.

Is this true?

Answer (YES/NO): YES